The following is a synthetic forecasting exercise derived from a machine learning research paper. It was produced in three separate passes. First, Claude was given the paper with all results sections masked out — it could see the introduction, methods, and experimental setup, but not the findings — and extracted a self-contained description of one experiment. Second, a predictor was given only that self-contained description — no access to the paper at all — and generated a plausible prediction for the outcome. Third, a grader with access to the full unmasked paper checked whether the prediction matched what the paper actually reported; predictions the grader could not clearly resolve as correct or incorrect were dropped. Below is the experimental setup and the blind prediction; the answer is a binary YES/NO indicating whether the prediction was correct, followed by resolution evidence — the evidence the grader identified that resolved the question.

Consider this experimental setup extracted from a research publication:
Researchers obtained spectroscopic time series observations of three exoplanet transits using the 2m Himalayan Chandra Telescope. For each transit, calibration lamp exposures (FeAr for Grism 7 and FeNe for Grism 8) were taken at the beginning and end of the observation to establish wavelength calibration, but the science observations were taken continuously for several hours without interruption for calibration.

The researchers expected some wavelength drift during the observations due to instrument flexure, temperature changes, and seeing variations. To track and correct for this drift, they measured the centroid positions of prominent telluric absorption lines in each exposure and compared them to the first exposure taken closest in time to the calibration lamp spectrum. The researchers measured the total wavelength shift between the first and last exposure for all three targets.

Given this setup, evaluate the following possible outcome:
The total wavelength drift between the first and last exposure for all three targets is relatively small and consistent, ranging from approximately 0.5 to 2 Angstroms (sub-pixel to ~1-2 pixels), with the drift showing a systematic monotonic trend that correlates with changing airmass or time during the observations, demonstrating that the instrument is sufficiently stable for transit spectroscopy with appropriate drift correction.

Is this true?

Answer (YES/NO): NO